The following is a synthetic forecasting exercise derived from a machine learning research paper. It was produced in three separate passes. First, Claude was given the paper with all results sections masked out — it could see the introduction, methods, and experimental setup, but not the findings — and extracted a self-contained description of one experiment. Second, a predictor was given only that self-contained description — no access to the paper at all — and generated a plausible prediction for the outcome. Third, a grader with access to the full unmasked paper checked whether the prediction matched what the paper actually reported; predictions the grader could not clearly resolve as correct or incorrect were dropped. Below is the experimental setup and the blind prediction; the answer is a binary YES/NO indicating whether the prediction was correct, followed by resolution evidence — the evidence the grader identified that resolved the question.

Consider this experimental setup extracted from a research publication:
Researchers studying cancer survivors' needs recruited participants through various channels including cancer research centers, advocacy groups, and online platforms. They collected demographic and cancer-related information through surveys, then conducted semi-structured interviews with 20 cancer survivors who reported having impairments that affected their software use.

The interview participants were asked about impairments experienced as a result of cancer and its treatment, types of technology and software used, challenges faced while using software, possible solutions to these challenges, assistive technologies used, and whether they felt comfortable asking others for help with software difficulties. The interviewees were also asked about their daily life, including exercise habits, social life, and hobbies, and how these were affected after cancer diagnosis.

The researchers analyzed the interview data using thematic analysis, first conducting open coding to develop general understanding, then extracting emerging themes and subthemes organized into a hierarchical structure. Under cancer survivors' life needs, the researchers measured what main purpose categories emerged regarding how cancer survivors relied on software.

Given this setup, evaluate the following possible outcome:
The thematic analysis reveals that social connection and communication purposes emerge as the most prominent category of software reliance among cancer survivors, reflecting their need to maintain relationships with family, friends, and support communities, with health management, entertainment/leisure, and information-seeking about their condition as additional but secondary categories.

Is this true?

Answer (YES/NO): NO